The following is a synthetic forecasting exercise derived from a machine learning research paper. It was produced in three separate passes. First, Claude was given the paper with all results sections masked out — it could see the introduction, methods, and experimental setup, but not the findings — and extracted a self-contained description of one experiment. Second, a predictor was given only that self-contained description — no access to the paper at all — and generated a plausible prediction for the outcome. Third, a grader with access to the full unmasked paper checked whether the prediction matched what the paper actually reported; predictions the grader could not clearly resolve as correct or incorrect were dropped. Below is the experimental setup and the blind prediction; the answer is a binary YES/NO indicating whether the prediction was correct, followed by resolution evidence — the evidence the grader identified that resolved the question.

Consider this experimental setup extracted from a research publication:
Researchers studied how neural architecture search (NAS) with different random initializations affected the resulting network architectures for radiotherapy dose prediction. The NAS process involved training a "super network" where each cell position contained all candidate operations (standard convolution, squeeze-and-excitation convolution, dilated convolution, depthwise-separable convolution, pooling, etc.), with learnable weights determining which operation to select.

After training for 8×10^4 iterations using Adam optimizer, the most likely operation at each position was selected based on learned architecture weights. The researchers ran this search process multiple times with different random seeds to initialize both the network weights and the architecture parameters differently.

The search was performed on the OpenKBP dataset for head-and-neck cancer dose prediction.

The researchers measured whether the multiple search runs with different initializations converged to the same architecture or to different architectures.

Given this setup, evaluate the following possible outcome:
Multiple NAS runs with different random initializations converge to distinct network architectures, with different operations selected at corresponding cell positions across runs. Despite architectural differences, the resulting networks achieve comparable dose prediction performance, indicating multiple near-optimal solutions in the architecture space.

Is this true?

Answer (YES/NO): YES